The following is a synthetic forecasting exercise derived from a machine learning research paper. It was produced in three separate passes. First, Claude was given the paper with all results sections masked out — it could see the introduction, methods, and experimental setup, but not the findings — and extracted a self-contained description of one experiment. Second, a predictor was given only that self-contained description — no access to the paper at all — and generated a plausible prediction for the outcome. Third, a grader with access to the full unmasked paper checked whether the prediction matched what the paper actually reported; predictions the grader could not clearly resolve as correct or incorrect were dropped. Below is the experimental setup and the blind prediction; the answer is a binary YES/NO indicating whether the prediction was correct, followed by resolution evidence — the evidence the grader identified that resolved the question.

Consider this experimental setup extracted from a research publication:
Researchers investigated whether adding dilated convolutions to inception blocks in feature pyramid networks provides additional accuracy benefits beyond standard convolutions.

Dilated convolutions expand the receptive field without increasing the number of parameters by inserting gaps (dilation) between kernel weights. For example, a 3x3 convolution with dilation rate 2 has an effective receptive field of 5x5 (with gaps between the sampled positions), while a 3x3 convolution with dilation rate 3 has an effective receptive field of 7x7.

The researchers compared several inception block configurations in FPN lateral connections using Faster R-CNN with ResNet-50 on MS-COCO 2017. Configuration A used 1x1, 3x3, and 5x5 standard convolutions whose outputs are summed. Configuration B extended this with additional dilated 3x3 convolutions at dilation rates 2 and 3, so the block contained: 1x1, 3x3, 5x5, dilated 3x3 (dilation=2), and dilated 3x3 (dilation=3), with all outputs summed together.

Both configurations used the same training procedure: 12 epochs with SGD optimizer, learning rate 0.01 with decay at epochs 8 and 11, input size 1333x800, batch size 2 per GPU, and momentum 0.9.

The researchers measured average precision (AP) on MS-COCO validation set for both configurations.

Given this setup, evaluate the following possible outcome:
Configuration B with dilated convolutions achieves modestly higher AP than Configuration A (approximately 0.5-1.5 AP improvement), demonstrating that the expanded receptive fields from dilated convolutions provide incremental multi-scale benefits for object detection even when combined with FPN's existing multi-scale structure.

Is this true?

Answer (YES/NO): NO